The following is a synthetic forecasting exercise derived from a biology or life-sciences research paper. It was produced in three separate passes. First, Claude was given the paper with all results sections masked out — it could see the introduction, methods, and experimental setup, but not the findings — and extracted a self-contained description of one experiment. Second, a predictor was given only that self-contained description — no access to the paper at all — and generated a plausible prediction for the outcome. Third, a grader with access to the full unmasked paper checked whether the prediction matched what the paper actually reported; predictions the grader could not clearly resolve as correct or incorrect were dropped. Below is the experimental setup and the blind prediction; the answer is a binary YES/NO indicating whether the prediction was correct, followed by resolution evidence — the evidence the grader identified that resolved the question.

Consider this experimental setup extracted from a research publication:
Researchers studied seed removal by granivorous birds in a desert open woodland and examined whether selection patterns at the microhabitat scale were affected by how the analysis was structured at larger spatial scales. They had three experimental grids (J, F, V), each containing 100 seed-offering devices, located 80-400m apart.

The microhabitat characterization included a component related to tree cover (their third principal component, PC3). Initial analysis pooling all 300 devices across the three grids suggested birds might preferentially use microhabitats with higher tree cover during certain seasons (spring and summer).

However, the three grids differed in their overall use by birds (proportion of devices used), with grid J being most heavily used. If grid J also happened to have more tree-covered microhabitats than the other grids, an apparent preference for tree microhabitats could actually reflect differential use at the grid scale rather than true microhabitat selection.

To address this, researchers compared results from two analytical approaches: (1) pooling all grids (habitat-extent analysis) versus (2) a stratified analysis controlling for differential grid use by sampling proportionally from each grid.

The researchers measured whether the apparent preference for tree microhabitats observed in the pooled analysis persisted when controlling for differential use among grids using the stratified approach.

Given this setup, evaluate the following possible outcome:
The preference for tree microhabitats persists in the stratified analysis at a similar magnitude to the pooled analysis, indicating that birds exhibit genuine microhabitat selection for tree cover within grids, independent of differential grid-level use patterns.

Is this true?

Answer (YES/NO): NO